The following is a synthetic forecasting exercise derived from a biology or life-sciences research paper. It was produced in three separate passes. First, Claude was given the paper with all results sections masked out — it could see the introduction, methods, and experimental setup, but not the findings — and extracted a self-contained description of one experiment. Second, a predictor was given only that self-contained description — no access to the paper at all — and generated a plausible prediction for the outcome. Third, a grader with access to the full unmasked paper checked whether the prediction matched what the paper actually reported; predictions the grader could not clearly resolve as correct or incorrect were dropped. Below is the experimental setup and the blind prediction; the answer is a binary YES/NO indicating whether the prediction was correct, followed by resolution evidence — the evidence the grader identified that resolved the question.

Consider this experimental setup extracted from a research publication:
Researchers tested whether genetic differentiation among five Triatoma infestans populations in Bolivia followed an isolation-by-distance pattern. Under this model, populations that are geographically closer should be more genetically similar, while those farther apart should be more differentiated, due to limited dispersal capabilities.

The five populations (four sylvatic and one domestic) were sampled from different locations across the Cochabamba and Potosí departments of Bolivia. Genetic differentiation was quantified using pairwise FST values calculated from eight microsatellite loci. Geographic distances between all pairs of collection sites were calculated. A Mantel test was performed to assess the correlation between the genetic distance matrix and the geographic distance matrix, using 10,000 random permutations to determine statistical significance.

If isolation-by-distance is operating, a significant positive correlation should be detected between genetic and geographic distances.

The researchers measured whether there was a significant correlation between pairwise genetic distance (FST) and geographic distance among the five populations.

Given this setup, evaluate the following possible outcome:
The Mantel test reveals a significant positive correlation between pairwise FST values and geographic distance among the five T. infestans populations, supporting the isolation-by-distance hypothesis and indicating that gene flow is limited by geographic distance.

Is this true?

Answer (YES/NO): YES